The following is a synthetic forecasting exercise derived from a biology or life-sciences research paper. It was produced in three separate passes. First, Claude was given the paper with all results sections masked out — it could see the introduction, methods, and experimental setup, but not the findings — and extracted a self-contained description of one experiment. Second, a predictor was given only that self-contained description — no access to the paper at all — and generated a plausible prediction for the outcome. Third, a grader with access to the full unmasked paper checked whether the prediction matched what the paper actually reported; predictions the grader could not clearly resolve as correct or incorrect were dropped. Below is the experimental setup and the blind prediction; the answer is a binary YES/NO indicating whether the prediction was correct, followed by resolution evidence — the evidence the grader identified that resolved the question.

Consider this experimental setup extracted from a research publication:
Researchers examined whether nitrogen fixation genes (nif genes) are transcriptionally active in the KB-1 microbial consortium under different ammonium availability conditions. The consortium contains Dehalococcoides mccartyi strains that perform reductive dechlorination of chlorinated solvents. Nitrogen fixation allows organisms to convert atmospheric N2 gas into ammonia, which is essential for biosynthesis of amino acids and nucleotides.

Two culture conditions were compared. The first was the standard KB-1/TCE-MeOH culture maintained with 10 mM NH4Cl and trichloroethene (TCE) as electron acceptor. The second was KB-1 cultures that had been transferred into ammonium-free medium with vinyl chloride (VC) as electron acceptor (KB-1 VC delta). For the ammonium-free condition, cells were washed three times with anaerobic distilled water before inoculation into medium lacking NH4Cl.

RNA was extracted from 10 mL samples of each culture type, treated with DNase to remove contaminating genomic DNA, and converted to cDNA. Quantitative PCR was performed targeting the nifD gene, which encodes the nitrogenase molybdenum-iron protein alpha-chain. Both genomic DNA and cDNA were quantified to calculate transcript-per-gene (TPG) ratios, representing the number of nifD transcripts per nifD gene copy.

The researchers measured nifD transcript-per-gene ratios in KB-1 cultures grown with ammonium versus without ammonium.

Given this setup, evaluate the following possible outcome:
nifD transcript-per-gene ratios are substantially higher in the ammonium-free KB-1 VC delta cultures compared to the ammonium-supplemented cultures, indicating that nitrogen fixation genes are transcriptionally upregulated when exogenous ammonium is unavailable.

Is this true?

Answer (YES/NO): YES